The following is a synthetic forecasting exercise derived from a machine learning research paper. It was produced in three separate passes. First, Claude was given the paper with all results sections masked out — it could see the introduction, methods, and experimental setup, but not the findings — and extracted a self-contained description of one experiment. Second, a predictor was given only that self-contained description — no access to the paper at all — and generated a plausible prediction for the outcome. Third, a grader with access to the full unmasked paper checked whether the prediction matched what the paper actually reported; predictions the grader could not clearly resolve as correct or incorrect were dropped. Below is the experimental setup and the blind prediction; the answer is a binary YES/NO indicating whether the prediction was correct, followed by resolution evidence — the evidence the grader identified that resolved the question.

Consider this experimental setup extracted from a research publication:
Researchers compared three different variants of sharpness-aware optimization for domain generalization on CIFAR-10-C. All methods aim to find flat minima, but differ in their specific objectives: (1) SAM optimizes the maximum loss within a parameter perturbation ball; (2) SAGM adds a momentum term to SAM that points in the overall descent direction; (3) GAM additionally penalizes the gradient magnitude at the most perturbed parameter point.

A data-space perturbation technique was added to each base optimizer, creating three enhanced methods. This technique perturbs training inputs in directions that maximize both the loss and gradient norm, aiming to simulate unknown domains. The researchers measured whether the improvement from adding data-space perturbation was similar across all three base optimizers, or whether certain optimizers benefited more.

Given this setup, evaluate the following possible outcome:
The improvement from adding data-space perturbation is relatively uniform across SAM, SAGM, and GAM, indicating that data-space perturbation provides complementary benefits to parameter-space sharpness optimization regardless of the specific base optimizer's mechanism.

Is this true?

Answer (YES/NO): YES